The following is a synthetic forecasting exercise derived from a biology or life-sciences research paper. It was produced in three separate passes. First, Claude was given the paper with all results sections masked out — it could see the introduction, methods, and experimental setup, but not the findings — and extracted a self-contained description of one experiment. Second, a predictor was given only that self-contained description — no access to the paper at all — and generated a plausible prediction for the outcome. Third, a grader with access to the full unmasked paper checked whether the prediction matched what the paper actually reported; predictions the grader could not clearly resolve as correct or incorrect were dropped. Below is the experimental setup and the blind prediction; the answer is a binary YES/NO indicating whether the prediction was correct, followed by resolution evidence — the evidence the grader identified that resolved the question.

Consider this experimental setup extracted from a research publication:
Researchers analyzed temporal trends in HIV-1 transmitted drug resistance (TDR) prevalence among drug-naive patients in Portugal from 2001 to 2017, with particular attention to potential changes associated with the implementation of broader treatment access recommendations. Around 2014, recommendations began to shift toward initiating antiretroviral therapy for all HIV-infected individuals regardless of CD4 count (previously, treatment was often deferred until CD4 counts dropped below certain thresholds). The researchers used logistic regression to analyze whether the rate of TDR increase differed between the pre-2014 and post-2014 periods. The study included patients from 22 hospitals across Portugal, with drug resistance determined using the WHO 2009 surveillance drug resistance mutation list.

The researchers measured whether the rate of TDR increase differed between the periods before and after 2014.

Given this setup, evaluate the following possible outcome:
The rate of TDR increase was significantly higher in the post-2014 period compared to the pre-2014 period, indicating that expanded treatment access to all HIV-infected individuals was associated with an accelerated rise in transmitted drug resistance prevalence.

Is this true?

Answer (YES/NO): NO